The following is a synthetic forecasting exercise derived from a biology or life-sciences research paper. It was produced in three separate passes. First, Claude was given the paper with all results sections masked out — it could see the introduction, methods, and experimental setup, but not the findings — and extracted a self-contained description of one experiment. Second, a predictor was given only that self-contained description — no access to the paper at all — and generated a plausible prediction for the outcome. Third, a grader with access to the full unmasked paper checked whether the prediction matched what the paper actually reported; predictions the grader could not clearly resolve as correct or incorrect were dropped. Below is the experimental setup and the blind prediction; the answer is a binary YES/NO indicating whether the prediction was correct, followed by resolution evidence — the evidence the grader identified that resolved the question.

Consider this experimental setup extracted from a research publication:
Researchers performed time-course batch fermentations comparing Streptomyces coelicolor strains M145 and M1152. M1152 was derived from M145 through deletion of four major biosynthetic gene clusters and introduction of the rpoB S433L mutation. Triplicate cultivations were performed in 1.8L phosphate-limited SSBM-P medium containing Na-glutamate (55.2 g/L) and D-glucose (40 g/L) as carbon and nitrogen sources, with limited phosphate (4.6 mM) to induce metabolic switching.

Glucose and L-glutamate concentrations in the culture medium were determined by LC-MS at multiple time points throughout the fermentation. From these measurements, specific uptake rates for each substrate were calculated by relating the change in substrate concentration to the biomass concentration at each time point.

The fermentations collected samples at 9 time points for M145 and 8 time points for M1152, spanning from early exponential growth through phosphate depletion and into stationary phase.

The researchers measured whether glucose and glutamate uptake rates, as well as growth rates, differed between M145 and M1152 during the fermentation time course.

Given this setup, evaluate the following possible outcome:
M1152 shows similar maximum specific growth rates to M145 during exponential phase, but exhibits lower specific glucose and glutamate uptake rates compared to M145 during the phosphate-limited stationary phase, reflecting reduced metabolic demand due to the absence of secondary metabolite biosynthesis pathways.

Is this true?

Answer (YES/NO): NO